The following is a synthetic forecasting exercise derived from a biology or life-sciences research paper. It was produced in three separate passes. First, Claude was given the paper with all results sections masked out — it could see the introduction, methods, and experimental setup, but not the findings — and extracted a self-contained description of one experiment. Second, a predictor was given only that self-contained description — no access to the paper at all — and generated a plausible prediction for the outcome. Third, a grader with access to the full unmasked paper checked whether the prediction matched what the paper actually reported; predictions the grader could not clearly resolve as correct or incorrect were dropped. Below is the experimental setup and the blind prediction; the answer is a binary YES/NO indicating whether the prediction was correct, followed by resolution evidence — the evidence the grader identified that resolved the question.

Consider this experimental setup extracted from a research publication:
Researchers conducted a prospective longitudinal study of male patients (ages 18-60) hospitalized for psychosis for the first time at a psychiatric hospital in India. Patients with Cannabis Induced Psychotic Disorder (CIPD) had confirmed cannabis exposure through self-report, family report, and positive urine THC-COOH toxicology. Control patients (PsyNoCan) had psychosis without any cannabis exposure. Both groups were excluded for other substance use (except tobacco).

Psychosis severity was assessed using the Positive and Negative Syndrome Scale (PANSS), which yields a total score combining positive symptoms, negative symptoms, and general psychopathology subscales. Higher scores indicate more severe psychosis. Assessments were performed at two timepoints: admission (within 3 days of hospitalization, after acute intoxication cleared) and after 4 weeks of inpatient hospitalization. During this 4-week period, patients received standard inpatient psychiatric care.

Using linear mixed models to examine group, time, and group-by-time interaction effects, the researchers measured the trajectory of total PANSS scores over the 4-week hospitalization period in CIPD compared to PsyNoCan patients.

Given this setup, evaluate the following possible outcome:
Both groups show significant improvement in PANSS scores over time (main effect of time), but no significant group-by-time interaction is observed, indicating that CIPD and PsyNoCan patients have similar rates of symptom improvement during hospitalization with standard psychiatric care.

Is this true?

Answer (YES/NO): YES